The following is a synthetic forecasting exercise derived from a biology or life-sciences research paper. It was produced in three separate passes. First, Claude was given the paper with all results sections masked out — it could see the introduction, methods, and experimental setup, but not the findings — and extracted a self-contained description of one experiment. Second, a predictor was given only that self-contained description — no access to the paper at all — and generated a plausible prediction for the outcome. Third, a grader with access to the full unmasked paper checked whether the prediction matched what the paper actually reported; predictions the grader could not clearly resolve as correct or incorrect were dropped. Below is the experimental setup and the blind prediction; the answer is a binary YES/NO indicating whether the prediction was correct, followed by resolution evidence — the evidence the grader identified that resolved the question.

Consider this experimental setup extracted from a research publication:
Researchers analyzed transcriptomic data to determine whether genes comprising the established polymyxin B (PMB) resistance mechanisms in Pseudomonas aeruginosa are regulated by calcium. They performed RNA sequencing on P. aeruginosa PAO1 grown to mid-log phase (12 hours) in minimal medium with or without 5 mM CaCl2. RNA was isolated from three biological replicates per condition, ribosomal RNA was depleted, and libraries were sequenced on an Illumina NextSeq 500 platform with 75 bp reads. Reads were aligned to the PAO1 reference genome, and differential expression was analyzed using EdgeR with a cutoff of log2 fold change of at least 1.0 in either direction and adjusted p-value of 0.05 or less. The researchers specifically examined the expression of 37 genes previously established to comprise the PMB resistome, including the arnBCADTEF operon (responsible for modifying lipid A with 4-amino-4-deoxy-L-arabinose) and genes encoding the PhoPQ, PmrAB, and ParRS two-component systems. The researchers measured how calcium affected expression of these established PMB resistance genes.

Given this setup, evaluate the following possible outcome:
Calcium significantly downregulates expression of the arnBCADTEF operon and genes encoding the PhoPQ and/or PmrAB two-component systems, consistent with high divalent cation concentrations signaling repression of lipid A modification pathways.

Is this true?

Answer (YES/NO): YES